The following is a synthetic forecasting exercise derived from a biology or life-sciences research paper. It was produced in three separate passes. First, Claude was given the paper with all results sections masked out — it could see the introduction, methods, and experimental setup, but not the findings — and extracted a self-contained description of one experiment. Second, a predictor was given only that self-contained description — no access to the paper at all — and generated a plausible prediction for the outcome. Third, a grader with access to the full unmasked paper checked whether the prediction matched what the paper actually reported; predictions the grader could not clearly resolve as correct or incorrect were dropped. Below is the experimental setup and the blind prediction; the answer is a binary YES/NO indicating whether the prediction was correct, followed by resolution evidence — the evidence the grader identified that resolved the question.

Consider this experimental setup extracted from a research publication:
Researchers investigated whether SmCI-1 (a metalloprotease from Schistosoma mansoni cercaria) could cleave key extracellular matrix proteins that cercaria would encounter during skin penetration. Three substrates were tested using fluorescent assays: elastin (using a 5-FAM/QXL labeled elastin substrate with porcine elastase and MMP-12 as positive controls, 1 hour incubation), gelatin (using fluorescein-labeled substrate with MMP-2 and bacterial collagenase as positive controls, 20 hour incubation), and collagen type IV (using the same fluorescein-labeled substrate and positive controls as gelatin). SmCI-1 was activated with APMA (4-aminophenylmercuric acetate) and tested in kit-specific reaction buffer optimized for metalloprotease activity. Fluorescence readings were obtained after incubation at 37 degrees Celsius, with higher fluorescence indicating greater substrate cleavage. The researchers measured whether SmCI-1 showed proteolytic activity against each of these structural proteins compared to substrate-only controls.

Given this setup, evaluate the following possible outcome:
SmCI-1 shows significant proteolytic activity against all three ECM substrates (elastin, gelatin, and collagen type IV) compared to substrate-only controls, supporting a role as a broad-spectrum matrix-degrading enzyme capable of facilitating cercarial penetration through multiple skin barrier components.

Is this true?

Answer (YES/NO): YES